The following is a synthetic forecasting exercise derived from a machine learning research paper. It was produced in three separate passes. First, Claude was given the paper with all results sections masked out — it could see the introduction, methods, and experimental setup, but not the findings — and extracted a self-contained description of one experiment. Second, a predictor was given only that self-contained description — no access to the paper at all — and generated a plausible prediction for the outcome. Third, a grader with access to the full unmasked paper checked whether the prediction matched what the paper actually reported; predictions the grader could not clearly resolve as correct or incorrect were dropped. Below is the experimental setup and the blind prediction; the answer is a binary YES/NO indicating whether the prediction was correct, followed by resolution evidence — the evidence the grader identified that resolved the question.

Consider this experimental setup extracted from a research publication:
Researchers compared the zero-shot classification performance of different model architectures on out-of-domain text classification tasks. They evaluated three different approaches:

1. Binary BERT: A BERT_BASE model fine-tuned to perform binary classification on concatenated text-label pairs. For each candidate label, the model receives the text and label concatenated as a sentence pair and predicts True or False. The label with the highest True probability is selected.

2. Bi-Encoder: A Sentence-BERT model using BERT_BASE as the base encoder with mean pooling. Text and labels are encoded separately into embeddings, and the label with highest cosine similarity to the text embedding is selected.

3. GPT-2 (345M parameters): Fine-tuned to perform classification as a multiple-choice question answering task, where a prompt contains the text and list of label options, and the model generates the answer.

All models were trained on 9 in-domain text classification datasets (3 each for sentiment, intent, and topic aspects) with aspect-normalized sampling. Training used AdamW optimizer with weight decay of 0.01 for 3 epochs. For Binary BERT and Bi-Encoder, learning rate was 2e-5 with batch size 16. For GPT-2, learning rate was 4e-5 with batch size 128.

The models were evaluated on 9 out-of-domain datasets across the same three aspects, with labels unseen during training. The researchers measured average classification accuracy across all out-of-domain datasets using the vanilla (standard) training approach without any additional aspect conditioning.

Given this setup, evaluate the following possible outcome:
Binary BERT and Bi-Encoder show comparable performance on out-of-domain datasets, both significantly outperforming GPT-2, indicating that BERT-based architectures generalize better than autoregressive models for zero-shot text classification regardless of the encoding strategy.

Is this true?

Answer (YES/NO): NO